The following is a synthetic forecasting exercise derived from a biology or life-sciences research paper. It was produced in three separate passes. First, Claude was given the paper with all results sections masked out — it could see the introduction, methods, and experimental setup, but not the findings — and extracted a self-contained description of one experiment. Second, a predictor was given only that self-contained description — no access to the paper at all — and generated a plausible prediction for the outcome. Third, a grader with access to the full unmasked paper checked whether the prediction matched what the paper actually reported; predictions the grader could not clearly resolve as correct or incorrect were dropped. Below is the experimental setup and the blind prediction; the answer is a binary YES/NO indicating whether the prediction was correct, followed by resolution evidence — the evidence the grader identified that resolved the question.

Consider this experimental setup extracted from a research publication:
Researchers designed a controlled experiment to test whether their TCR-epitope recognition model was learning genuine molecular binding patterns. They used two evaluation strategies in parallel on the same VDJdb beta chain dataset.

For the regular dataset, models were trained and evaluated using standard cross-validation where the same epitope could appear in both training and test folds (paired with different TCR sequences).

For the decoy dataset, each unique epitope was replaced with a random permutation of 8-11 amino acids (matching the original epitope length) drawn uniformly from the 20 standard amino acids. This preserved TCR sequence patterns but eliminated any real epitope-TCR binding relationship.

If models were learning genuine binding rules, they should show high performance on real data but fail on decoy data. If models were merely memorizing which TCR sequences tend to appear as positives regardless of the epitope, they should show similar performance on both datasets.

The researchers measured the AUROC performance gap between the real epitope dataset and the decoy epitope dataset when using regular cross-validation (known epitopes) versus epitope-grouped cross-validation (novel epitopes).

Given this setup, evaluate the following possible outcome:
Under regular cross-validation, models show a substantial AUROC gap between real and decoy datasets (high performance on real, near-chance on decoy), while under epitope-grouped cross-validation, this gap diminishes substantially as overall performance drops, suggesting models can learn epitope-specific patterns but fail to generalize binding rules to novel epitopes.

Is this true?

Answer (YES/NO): NO